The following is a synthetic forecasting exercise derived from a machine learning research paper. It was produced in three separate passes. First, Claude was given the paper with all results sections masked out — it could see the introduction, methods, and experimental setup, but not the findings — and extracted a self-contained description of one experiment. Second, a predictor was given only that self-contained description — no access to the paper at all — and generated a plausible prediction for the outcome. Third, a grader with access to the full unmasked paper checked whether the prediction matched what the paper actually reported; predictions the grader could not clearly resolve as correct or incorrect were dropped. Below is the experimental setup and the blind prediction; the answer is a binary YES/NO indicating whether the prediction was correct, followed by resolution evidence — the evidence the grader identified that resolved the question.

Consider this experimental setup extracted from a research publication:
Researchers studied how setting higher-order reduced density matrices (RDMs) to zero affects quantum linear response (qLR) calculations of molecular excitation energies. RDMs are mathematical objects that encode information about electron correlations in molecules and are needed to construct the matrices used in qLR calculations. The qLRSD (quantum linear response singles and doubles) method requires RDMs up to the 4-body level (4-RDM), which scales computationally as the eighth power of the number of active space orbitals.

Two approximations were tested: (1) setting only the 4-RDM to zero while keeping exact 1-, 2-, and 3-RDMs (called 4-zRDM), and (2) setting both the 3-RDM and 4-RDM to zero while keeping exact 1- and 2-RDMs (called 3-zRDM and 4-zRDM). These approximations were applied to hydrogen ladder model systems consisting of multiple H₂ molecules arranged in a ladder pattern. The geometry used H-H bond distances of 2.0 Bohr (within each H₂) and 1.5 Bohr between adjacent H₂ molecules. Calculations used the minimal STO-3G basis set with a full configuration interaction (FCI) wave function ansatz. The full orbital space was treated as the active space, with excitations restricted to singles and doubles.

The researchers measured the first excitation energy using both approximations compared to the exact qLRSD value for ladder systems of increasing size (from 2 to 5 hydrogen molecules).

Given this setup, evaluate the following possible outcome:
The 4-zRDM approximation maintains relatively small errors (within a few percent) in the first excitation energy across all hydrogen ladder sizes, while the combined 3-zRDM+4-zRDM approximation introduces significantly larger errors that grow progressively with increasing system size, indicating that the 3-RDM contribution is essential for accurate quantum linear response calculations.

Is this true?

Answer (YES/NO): YES